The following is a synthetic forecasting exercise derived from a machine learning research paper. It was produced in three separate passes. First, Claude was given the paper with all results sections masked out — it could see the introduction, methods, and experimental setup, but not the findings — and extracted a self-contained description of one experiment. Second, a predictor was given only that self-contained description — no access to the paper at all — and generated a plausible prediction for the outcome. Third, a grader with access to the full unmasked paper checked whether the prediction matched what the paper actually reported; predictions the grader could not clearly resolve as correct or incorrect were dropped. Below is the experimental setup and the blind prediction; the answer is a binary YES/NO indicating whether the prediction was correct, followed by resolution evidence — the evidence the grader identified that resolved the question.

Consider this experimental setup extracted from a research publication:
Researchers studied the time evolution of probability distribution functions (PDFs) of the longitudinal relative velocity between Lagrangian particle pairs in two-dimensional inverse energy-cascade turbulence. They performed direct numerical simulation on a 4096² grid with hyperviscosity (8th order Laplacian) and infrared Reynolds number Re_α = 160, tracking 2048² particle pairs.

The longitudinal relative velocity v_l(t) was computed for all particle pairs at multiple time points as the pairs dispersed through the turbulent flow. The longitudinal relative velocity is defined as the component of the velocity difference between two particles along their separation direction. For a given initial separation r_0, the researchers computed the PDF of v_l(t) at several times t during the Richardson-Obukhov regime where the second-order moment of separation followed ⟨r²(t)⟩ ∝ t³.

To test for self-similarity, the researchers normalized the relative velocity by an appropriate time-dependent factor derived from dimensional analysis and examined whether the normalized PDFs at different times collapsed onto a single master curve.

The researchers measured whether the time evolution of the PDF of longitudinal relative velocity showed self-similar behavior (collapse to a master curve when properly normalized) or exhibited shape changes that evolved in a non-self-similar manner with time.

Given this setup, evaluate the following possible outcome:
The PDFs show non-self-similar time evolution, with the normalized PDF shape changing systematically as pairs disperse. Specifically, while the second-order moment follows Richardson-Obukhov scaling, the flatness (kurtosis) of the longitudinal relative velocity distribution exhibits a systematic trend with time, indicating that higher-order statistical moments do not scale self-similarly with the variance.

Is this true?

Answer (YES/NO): NO